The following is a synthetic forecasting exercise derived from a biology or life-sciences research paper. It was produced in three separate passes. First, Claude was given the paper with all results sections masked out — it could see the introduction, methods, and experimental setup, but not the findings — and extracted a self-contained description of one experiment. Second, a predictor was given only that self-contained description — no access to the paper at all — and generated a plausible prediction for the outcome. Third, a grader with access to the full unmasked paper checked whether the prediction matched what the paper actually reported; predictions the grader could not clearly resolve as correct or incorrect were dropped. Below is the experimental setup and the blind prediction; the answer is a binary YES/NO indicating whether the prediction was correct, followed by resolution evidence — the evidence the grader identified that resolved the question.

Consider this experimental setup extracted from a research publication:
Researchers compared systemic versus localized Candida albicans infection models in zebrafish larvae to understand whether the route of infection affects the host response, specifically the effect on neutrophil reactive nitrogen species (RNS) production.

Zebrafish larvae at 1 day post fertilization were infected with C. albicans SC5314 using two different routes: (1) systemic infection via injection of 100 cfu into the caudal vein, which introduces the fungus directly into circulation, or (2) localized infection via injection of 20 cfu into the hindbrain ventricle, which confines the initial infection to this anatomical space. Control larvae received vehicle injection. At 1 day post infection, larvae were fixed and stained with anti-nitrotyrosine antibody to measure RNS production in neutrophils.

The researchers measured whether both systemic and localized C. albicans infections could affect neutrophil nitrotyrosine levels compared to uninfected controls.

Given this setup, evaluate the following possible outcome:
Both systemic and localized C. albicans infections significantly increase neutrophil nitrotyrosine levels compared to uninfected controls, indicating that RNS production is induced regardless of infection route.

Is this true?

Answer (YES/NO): NO